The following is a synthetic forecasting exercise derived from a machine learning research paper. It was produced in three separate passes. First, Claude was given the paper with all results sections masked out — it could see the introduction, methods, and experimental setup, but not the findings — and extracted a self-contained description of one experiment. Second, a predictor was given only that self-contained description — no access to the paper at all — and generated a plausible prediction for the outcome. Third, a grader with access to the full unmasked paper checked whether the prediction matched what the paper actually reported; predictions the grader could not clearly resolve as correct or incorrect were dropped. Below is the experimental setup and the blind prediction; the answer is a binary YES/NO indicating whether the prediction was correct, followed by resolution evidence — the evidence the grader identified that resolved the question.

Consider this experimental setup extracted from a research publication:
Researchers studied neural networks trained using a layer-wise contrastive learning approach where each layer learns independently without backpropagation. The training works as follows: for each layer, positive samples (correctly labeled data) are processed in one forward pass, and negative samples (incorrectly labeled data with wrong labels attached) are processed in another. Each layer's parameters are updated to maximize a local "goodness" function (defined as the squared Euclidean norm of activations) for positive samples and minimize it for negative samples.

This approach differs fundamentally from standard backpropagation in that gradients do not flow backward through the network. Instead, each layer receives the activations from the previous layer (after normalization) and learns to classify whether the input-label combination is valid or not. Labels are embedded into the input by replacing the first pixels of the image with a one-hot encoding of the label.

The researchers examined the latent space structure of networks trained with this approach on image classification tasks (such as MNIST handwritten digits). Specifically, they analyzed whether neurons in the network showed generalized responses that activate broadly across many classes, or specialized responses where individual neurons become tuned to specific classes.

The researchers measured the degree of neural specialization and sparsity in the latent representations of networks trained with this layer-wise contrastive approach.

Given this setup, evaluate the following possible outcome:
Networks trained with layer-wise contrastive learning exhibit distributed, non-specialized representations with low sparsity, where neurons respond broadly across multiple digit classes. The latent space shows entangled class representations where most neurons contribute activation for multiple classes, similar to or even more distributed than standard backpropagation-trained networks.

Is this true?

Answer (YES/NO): NO